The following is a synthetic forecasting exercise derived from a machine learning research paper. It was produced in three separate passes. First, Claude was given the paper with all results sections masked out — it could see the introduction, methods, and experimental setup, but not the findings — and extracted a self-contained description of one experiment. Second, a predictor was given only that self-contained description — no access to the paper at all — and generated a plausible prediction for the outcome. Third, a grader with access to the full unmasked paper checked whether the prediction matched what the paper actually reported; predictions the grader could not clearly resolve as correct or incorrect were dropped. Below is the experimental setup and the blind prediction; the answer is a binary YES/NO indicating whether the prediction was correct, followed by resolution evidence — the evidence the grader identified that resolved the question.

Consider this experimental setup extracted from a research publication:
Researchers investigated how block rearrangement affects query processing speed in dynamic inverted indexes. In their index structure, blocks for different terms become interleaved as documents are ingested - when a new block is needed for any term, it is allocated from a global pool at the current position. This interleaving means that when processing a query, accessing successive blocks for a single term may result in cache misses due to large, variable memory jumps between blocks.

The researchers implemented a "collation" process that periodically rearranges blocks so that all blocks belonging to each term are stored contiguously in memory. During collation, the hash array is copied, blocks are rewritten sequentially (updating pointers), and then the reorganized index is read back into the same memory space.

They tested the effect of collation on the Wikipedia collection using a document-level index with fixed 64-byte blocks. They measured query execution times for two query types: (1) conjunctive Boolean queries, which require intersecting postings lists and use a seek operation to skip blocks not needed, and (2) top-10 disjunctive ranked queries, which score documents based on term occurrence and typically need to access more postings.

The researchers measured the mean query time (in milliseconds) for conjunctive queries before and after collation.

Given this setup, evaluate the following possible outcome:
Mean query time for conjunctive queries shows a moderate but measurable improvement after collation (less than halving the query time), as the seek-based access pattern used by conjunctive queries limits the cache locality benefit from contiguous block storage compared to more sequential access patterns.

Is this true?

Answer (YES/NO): NO